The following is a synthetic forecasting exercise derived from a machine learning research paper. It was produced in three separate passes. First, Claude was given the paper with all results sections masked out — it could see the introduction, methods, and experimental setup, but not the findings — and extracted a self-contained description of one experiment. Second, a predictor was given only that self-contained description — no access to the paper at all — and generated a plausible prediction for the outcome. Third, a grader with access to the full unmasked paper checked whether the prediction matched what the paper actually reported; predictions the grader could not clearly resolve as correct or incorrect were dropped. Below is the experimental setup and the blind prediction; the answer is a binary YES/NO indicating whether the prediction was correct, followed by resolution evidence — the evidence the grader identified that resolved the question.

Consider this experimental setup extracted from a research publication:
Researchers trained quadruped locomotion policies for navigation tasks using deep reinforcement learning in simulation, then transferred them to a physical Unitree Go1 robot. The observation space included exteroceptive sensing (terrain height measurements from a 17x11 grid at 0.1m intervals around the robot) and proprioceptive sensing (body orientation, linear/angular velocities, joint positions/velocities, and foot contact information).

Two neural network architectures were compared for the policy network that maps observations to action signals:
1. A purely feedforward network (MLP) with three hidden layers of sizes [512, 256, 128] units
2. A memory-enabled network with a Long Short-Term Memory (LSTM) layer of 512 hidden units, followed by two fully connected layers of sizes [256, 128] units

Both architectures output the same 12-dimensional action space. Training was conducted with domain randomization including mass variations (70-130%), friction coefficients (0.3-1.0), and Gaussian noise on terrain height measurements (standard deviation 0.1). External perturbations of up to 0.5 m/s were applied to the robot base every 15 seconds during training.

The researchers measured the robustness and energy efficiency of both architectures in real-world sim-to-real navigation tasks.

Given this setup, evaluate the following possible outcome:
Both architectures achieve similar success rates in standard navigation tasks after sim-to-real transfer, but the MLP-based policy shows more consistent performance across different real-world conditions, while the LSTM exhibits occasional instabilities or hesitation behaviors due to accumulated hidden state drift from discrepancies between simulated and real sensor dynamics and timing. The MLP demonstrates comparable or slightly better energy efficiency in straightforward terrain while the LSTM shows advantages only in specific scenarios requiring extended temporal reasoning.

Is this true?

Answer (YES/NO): NO